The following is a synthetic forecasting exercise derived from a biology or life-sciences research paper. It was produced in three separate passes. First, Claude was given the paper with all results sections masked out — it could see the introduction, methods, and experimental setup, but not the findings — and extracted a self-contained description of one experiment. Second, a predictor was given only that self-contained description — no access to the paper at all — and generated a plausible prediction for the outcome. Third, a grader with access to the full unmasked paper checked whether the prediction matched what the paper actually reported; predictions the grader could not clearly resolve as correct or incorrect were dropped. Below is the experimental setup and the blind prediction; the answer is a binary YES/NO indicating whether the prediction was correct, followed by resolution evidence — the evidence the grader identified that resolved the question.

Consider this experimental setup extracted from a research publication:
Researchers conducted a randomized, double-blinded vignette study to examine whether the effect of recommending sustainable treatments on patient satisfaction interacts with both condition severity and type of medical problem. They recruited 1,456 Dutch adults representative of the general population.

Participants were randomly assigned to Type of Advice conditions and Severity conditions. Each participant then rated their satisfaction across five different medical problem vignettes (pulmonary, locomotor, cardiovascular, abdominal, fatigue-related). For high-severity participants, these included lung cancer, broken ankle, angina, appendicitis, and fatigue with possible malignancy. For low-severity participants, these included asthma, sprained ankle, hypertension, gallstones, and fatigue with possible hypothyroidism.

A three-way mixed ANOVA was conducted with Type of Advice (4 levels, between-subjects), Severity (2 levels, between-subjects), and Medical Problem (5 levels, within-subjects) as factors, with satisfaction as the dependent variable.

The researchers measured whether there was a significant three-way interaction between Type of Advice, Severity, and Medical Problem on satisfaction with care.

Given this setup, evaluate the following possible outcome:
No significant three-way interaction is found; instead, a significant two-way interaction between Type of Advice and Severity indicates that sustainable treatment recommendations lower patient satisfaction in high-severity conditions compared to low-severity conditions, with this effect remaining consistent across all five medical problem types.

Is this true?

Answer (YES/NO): NO